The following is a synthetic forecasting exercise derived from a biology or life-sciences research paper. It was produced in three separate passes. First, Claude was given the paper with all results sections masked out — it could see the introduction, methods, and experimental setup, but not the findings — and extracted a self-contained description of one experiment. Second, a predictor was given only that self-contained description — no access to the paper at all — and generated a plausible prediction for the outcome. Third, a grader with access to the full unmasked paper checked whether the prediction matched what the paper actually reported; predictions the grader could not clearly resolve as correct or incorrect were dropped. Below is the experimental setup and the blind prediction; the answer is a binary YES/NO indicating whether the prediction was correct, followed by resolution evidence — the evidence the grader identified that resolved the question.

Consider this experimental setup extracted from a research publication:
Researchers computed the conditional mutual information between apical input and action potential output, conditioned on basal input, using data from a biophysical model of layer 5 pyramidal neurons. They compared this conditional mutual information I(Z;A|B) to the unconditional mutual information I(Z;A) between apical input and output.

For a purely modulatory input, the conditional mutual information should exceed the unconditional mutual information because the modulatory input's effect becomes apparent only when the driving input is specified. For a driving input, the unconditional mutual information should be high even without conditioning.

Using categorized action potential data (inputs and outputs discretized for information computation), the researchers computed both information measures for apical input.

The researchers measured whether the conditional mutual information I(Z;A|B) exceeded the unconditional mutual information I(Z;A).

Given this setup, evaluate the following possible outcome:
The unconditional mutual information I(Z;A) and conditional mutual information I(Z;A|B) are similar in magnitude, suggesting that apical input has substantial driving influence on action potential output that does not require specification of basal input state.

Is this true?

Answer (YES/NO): NO